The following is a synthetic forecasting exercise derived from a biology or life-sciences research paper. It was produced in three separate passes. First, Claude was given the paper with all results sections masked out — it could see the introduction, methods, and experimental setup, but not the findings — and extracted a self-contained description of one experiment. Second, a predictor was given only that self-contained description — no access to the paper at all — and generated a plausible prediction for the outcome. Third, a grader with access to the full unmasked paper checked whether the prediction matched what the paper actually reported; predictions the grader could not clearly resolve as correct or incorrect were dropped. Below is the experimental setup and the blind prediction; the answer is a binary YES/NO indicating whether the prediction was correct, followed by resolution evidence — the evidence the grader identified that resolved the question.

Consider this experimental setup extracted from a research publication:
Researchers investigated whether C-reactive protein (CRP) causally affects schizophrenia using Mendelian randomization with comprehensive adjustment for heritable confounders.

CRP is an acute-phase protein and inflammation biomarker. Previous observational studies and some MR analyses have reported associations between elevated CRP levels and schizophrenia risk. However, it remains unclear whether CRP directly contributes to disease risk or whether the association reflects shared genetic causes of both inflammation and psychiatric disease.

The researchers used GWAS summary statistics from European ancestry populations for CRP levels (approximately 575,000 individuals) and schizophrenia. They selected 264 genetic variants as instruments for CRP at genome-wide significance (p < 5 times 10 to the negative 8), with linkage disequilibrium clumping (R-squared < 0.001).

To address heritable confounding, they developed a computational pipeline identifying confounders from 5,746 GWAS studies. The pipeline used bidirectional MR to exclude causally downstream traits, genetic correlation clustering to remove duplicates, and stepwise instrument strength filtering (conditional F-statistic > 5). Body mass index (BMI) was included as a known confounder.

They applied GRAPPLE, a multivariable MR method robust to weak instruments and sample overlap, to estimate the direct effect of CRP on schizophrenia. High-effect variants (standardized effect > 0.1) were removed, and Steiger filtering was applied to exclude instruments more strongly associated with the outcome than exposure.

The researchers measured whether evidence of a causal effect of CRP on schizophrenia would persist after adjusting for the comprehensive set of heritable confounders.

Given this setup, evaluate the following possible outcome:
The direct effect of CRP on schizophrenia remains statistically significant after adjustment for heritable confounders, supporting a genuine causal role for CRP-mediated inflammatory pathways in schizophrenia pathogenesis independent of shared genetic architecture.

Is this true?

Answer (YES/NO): YES